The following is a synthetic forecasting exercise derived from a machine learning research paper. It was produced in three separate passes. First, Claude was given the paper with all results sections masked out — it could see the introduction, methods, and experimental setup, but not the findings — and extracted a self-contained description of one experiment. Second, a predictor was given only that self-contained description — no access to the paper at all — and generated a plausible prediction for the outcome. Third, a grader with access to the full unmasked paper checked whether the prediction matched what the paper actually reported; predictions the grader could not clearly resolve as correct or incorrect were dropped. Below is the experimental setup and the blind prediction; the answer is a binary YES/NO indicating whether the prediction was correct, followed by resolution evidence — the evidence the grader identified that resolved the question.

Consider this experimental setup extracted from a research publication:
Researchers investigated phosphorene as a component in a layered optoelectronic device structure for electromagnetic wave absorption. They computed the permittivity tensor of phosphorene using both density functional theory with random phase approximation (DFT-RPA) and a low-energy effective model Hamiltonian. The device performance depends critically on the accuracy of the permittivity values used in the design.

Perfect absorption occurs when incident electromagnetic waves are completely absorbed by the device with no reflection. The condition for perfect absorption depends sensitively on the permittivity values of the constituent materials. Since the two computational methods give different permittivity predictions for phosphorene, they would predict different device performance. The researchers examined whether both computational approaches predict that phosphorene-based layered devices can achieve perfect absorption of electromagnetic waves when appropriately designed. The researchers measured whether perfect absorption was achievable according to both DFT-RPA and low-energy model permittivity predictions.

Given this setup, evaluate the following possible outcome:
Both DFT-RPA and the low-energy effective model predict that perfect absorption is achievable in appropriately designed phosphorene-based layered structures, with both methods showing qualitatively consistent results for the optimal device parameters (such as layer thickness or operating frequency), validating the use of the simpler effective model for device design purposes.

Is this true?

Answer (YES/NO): NO